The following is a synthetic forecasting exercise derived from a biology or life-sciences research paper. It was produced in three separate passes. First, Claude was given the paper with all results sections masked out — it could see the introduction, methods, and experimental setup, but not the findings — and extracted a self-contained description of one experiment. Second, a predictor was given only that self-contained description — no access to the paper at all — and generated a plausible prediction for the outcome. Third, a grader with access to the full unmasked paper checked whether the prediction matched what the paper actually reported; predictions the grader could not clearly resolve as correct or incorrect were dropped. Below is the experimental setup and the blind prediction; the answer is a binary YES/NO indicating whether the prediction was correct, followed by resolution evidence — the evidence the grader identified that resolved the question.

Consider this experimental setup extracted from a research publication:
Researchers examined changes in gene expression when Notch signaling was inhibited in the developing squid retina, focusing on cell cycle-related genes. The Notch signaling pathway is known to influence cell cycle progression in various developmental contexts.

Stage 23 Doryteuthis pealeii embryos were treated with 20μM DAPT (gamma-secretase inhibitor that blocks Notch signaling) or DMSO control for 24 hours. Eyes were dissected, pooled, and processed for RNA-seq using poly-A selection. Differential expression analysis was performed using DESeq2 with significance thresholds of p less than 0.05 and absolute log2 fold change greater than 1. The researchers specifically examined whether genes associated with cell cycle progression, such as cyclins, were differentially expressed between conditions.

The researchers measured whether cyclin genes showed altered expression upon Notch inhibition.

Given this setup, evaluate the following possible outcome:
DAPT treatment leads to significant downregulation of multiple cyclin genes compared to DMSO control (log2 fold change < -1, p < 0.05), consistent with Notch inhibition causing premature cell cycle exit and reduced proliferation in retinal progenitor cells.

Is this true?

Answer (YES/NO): YES